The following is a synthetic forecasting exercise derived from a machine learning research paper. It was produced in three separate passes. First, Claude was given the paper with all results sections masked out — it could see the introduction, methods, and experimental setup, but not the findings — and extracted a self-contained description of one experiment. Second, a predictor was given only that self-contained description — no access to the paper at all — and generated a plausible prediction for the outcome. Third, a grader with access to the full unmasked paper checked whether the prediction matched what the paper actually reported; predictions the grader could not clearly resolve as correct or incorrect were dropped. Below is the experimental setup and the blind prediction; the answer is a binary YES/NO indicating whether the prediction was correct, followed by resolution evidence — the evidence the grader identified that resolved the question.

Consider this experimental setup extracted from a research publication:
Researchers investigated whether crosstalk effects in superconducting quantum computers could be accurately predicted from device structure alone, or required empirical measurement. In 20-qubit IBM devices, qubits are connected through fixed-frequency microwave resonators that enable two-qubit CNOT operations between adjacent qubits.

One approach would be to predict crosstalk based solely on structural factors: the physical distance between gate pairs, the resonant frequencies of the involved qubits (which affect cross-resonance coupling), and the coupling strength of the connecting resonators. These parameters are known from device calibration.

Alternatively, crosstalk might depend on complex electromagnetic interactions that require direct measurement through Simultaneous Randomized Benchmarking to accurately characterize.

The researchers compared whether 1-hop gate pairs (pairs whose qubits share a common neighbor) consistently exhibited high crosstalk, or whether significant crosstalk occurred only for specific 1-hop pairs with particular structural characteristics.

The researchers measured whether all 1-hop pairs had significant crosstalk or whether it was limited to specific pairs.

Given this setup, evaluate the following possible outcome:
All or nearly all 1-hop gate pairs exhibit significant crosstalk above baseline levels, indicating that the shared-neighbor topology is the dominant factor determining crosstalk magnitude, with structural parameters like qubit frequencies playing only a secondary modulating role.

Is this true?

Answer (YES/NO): NO